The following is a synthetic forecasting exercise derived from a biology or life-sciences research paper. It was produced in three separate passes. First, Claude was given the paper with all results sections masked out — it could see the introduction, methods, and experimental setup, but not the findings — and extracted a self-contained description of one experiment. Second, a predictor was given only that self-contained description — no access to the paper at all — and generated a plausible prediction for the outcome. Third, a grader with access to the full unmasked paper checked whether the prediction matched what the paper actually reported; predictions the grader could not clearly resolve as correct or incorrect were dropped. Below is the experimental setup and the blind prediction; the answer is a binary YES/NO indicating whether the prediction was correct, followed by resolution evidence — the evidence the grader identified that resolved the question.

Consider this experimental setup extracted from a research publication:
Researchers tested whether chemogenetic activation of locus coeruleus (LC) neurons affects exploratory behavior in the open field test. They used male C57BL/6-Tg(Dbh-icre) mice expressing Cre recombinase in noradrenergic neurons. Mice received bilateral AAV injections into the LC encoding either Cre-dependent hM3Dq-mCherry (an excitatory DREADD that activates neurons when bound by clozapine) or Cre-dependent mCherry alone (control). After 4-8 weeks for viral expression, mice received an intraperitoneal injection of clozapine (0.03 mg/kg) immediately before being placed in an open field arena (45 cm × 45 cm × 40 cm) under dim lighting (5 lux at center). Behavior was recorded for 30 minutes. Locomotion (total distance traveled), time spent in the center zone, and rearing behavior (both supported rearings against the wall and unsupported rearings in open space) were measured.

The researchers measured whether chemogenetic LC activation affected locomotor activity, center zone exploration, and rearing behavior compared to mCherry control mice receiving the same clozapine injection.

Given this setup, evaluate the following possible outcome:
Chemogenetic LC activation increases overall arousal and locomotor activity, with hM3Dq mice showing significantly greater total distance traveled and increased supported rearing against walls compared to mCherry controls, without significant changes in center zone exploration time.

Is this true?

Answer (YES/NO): NO